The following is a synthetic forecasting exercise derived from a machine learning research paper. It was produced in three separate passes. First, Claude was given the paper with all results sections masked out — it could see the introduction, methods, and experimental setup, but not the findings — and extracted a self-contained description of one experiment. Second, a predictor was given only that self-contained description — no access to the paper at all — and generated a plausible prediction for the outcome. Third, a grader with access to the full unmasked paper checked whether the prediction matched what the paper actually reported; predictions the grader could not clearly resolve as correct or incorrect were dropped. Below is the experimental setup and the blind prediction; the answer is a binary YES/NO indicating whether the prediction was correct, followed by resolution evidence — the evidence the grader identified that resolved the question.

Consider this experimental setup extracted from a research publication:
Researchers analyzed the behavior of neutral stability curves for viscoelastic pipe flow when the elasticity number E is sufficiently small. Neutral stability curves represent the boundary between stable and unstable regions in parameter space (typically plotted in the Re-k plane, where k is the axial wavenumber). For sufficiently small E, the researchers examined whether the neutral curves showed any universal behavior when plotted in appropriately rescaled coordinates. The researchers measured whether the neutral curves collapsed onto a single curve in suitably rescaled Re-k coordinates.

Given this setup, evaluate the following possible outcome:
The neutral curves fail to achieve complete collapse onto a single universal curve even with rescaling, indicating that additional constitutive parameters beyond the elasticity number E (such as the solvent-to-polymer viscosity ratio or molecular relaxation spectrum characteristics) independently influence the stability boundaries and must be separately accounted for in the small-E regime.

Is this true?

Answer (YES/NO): NO